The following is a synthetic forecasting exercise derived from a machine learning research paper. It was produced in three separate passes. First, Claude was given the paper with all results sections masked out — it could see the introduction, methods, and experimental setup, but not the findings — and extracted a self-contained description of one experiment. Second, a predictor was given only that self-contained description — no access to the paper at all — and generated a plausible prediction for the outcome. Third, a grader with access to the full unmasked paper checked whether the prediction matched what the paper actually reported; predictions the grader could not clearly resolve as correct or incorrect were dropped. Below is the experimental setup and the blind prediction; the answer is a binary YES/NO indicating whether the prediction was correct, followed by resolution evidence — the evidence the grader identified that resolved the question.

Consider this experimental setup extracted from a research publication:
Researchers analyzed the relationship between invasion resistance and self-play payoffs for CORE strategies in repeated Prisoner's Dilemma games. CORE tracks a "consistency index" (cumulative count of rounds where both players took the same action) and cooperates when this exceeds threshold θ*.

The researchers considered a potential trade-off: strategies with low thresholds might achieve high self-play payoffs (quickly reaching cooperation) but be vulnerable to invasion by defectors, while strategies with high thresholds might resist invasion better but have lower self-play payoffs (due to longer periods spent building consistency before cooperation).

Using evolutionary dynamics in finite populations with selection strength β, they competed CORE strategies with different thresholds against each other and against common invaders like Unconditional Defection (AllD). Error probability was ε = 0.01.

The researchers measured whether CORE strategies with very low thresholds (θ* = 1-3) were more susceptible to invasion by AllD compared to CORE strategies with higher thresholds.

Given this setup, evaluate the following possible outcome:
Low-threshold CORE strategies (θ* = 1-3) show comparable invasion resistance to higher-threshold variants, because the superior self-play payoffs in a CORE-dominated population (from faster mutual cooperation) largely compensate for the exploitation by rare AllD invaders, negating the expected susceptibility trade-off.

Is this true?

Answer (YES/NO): NO